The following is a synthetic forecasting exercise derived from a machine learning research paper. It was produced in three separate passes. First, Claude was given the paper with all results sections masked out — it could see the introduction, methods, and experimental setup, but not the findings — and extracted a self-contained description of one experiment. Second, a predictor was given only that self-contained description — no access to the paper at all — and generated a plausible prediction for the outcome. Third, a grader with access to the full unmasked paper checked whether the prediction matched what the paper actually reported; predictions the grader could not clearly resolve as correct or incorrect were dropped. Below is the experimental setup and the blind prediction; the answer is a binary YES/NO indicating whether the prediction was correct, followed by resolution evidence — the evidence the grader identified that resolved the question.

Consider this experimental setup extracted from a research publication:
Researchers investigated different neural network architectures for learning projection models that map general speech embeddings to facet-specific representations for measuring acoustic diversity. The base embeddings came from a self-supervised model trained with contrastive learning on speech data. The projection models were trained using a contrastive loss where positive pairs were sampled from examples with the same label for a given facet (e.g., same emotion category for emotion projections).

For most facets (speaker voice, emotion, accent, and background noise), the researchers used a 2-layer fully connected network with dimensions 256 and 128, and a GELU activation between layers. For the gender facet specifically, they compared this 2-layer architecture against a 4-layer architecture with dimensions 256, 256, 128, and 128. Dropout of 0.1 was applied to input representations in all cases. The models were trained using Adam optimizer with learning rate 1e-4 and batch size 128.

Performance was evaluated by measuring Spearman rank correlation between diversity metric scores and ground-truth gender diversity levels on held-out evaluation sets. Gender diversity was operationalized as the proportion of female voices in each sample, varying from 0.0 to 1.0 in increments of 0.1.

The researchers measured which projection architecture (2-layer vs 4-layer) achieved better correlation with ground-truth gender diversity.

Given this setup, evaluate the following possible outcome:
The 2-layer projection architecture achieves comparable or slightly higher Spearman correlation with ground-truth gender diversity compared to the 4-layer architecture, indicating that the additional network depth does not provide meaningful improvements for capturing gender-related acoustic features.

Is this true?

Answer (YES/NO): NO